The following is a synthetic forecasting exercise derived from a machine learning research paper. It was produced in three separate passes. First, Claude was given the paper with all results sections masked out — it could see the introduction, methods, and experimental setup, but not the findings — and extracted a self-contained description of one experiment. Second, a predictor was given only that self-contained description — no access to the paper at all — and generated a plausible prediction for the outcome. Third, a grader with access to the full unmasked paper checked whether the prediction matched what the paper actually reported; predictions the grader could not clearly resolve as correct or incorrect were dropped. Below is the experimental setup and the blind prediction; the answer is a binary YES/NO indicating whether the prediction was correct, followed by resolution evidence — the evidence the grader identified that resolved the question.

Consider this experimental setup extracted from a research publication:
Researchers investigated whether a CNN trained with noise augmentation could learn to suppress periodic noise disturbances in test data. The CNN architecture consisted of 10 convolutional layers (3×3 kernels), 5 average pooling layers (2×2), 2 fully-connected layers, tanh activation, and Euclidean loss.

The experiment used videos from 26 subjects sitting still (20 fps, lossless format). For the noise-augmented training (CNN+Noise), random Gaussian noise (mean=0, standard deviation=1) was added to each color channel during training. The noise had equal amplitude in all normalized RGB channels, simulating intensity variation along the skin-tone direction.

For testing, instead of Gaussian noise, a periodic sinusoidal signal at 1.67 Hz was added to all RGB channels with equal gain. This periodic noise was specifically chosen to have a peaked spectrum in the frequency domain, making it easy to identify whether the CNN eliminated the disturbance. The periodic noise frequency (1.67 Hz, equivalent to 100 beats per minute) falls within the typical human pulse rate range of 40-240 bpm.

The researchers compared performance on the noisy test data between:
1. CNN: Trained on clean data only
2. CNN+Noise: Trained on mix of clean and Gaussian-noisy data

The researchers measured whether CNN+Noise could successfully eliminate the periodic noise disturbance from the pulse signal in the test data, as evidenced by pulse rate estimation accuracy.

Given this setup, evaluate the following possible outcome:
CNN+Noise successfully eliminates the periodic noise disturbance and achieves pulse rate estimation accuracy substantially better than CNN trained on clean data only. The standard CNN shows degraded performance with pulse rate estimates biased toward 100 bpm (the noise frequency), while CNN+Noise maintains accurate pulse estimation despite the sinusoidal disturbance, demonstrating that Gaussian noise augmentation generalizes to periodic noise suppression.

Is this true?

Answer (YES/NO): YES